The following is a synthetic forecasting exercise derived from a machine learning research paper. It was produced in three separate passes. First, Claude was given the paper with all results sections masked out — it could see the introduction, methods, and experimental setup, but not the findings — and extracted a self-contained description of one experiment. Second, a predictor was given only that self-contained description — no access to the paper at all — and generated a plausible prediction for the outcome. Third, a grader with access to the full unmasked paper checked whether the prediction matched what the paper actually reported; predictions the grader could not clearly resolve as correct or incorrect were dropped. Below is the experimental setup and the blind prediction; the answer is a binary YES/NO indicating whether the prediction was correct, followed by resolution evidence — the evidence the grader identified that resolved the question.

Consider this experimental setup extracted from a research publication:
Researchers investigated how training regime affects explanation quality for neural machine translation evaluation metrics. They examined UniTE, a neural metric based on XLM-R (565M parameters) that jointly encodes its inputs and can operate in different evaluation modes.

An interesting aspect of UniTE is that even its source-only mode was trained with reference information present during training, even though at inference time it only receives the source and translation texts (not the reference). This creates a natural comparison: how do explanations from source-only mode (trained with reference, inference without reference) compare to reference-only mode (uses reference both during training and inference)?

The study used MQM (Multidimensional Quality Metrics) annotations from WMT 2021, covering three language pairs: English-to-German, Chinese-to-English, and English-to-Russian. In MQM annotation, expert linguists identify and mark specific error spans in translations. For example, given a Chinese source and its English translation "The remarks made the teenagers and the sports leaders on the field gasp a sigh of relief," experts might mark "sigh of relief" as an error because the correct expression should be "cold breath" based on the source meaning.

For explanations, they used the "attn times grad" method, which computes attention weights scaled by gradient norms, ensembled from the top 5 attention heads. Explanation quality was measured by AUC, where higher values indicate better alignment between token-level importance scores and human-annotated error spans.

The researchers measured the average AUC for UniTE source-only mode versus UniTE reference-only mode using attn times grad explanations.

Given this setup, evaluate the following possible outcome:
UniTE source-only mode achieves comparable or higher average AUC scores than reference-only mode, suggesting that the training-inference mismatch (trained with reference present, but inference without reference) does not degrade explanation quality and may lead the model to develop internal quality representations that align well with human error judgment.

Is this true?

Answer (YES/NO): NO